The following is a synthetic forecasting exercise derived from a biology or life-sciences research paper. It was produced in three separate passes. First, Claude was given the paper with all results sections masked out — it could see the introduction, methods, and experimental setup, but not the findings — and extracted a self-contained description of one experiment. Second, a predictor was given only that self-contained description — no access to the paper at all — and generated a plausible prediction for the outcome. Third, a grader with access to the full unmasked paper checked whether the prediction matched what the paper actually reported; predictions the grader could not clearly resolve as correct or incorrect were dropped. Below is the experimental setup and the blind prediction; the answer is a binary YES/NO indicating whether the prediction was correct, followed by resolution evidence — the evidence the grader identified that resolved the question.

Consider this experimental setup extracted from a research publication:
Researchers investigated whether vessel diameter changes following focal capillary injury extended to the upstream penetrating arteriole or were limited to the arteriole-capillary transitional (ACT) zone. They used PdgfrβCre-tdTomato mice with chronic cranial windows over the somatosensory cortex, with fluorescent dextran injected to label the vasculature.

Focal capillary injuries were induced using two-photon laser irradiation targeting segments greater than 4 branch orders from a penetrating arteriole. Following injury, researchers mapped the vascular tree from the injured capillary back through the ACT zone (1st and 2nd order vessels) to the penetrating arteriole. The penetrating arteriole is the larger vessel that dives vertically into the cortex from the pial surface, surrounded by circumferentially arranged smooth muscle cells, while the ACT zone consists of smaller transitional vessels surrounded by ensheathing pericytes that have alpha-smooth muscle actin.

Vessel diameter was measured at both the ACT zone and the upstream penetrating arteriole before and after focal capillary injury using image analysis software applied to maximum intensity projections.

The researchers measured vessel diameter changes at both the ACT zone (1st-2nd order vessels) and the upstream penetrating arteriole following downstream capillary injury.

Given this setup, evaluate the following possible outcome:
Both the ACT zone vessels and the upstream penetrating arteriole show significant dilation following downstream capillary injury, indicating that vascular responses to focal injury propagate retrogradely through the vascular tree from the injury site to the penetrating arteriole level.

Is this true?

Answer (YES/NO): NO